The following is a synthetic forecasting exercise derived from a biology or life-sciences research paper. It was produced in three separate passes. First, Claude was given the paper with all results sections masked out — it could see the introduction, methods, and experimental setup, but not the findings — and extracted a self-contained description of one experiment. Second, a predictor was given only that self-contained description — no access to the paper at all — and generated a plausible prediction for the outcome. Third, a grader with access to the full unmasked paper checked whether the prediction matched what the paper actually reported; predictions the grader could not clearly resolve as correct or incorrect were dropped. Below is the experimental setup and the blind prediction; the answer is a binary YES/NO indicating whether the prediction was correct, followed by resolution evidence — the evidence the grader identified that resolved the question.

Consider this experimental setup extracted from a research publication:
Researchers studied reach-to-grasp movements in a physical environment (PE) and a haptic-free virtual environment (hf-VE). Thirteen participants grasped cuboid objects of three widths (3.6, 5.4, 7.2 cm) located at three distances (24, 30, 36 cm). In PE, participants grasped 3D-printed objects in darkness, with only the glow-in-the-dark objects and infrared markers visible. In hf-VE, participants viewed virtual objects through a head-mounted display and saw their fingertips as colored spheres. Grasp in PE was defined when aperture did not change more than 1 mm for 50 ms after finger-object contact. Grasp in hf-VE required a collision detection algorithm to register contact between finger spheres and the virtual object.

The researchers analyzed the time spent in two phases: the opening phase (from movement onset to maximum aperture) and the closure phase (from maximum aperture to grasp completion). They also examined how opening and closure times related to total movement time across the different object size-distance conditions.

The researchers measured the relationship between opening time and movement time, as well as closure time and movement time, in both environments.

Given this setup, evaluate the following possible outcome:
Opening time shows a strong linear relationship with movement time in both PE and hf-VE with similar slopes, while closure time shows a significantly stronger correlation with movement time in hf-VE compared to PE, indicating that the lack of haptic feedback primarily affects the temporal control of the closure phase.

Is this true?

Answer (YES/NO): NO